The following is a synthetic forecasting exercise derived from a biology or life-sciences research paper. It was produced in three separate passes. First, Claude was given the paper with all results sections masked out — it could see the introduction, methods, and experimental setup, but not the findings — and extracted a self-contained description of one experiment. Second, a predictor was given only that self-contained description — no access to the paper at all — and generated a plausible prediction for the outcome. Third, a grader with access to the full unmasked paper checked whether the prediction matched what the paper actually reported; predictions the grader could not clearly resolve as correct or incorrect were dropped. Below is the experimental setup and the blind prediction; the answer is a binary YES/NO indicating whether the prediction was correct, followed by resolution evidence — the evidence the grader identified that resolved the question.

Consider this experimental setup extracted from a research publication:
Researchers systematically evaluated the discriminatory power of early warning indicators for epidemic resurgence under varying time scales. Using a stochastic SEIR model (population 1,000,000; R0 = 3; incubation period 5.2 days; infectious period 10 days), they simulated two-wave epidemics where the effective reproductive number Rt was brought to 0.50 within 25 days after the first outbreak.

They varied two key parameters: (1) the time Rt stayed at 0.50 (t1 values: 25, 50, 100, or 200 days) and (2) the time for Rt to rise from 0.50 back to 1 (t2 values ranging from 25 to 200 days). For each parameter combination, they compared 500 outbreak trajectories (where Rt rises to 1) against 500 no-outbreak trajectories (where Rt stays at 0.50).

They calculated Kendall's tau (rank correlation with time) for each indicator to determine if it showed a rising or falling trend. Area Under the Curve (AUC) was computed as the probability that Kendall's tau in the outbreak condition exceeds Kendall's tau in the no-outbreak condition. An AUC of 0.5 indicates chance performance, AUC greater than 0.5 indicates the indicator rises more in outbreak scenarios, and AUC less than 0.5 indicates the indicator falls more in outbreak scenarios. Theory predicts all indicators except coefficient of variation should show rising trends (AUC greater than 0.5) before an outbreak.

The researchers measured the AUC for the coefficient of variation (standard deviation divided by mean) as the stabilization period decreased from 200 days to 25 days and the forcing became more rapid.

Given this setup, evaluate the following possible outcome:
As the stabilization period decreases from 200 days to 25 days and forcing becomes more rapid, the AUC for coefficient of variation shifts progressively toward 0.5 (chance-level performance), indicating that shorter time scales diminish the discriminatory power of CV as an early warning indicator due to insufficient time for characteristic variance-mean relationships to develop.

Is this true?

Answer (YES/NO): NO